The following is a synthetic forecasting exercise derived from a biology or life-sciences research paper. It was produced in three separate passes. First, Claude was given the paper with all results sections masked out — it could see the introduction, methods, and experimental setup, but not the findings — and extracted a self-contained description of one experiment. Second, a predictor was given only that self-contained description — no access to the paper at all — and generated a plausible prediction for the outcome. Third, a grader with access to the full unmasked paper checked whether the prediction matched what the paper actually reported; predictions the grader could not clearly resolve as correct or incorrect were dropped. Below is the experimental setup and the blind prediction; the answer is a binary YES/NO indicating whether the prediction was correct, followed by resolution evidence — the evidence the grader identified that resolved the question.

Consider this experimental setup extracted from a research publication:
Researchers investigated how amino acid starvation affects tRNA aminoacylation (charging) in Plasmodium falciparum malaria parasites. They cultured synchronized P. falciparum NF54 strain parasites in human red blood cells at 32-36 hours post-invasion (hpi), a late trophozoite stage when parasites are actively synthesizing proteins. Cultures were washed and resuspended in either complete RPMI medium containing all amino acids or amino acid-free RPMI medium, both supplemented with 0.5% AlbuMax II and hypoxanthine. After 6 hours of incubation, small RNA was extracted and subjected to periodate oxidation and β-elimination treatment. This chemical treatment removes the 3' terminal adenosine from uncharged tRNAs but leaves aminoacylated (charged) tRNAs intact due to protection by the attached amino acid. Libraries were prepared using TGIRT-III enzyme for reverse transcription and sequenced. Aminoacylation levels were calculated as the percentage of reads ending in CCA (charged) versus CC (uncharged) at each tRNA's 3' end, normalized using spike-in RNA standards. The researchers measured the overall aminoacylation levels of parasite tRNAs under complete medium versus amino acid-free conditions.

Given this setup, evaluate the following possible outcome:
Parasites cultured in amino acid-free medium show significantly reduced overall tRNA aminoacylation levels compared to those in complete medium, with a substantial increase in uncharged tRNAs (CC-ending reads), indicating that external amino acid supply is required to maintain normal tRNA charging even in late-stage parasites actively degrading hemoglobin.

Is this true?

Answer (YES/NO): NO